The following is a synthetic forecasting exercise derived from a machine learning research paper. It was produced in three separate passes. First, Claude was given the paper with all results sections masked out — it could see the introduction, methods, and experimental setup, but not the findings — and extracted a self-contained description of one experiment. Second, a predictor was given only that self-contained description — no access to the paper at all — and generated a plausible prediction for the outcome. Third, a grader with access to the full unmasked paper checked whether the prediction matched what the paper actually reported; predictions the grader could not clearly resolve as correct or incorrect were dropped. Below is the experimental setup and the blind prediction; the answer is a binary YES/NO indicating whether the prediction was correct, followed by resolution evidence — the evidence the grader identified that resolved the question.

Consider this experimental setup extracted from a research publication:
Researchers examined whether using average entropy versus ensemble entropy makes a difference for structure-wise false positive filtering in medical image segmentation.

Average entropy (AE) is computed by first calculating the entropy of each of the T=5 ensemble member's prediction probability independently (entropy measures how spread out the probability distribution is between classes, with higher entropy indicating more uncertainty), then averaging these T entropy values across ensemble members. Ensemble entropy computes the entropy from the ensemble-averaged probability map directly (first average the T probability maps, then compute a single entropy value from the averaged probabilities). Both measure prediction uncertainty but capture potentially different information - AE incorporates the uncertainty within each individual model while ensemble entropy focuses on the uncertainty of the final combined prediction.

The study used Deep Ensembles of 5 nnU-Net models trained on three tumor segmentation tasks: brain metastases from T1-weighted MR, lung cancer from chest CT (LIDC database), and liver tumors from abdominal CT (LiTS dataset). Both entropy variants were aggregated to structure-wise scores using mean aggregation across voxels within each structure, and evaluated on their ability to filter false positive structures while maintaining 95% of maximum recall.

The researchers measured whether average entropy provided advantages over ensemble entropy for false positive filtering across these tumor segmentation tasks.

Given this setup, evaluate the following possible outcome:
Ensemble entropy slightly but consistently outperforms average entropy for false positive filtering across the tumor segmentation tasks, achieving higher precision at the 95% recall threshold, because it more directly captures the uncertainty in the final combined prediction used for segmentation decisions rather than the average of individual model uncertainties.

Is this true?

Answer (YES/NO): NO